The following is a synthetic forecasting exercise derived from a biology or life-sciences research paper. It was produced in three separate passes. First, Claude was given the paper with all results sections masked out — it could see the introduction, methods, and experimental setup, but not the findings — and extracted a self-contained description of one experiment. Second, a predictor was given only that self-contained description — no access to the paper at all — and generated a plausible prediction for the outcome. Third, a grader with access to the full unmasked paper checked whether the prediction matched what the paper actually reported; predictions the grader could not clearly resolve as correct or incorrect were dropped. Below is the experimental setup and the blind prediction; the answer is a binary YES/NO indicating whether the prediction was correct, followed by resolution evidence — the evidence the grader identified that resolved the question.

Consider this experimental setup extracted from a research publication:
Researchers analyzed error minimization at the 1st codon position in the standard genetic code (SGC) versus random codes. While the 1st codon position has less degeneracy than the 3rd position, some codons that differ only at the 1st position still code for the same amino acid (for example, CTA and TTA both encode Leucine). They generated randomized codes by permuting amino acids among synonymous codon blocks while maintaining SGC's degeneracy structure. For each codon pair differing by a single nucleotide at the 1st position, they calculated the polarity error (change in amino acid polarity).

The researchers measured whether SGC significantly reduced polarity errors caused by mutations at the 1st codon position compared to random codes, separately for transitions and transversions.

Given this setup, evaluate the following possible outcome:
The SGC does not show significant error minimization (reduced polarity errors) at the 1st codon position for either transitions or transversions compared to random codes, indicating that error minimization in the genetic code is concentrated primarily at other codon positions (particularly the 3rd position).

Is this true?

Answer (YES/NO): NO